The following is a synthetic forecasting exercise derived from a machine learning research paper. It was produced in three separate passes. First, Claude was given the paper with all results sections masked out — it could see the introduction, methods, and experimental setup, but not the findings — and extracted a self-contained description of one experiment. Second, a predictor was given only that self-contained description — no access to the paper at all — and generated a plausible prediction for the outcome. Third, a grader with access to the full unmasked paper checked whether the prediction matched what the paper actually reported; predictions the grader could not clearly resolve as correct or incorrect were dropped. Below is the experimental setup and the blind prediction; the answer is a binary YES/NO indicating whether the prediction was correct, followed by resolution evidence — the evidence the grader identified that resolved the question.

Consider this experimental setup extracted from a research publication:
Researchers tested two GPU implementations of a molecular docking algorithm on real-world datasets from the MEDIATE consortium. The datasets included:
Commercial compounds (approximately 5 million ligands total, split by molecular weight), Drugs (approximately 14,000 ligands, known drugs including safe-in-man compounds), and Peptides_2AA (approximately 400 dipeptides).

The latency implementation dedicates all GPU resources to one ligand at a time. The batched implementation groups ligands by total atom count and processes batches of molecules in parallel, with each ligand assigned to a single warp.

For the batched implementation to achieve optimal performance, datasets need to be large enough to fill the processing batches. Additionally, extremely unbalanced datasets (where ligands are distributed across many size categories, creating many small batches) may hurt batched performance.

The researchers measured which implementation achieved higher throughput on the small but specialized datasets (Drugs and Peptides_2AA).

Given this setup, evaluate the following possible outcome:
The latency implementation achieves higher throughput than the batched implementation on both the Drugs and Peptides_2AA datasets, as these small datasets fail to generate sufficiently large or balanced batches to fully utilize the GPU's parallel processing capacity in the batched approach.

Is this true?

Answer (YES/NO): YES